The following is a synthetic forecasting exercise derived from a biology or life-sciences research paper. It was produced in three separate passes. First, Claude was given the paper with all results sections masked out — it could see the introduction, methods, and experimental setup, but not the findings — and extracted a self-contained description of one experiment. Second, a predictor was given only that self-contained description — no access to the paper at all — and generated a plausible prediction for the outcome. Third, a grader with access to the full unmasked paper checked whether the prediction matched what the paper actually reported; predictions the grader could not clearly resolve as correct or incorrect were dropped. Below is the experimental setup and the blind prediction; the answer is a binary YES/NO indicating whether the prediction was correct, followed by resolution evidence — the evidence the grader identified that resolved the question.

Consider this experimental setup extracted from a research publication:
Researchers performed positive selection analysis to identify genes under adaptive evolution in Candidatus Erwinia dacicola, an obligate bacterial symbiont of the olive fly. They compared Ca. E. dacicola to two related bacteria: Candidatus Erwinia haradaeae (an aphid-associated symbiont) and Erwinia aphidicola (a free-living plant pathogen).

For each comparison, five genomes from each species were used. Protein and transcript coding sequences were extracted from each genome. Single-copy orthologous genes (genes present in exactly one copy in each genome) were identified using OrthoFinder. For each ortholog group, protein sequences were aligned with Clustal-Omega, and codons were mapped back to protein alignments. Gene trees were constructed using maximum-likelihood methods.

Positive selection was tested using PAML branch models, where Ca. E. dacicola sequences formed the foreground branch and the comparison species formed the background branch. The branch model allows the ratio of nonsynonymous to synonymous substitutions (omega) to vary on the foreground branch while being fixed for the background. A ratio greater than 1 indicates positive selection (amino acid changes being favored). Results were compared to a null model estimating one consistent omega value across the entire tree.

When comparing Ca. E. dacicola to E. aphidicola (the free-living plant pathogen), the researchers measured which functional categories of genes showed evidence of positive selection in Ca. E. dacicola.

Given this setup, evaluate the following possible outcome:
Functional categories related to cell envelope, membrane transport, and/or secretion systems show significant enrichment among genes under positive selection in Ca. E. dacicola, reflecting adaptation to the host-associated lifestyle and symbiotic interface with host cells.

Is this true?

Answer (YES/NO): YES